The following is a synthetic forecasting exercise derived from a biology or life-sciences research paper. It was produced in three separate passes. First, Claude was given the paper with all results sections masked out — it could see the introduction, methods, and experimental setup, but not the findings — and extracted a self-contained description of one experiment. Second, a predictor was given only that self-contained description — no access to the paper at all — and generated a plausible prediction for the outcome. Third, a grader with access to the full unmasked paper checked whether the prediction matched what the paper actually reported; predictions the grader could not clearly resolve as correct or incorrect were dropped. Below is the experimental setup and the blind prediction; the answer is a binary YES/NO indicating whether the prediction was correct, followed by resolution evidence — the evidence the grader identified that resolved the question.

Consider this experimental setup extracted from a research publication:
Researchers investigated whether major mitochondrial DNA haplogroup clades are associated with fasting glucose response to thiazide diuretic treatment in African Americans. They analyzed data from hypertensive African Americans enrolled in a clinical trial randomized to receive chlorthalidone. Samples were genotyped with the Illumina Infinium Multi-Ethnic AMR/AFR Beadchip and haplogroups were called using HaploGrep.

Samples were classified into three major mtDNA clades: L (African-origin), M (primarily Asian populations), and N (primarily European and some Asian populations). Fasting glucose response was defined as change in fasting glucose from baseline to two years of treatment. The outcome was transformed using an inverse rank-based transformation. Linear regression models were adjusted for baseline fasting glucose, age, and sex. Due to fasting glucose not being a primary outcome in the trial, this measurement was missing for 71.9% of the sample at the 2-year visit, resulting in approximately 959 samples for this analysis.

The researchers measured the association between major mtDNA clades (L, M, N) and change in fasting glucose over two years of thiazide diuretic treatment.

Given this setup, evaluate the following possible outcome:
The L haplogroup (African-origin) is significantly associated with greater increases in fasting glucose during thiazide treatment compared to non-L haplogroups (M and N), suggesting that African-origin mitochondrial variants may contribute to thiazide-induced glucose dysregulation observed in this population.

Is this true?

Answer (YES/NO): NO